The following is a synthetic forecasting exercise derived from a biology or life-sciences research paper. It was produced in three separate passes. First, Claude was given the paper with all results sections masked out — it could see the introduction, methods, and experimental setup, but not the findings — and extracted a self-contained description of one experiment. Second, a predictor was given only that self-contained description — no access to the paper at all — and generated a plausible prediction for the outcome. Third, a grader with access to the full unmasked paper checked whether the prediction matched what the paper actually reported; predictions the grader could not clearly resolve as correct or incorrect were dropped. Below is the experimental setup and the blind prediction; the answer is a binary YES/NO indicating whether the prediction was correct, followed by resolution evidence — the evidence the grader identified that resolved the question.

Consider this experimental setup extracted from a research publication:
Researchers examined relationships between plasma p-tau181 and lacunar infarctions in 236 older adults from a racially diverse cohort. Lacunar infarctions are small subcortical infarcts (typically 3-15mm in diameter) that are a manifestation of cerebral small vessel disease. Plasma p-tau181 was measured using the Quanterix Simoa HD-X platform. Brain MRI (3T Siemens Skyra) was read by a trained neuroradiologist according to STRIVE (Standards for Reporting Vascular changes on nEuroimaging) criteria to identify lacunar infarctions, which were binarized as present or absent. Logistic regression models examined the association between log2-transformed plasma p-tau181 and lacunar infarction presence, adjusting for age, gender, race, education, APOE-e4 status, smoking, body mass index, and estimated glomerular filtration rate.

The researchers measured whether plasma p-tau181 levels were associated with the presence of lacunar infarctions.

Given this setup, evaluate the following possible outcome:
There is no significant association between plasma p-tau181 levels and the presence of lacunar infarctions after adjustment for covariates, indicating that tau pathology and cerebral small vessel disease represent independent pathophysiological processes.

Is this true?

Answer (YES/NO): NO